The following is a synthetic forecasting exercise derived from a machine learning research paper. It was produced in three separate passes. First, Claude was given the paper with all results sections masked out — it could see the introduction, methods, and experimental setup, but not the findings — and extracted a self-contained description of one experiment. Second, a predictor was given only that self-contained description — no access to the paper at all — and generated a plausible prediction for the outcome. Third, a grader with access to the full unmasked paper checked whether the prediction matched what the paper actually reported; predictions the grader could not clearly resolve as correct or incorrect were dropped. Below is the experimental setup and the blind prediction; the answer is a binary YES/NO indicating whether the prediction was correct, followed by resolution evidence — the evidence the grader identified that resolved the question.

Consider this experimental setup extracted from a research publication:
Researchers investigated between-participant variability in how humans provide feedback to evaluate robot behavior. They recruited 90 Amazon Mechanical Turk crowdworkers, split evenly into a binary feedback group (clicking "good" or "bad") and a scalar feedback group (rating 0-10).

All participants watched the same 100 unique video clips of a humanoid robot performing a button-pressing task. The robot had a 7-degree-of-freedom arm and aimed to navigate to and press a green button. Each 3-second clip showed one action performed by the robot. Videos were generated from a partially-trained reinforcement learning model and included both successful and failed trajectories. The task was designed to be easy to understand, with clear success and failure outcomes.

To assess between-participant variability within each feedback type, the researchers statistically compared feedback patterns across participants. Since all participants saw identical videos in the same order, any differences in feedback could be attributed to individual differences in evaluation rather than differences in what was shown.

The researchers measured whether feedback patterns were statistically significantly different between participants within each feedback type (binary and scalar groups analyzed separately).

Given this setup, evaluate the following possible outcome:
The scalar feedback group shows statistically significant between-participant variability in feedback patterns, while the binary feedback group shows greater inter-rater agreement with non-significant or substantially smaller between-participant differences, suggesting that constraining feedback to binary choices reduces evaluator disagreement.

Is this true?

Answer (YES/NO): NO